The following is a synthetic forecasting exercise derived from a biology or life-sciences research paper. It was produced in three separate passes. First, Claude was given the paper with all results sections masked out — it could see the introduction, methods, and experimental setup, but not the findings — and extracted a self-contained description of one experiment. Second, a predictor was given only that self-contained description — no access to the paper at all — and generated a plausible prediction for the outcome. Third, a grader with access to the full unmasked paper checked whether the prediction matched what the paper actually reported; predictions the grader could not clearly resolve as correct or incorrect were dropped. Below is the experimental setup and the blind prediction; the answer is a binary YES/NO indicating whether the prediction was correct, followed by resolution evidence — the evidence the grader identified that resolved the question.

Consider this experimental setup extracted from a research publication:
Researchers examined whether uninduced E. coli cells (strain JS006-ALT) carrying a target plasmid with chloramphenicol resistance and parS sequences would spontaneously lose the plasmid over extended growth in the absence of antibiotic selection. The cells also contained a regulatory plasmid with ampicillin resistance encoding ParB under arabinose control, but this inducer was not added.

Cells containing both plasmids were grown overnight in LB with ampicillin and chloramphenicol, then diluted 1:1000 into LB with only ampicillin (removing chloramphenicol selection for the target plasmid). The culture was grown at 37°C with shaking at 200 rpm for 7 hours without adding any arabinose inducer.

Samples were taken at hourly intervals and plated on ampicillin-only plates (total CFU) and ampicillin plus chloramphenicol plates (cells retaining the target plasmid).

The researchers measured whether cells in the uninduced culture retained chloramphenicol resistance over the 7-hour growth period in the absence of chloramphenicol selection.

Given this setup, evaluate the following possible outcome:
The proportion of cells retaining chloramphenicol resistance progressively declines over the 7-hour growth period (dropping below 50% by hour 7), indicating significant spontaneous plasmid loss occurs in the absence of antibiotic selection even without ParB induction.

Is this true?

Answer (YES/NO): NO